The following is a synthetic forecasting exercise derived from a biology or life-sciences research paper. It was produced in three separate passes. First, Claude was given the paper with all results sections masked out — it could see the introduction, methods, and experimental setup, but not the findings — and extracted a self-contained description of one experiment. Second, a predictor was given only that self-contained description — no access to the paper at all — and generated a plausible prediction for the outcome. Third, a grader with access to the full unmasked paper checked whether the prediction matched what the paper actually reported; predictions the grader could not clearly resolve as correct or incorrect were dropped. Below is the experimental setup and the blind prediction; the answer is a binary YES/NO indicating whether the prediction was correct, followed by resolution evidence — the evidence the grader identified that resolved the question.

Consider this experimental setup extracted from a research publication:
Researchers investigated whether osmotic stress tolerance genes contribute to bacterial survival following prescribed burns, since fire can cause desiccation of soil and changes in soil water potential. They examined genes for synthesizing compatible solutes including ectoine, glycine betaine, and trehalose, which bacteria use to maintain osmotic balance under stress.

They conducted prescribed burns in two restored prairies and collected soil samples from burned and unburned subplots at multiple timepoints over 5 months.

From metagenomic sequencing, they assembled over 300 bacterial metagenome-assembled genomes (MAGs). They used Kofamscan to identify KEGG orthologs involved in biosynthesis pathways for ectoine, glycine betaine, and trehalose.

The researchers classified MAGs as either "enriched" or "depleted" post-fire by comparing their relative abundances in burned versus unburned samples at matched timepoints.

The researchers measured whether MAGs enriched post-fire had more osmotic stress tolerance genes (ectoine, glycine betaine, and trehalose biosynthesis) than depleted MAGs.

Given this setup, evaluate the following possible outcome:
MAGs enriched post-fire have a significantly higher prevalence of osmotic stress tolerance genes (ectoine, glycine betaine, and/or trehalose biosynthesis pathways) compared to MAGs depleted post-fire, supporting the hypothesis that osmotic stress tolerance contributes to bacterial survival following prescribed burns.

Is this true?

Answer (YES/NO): NO